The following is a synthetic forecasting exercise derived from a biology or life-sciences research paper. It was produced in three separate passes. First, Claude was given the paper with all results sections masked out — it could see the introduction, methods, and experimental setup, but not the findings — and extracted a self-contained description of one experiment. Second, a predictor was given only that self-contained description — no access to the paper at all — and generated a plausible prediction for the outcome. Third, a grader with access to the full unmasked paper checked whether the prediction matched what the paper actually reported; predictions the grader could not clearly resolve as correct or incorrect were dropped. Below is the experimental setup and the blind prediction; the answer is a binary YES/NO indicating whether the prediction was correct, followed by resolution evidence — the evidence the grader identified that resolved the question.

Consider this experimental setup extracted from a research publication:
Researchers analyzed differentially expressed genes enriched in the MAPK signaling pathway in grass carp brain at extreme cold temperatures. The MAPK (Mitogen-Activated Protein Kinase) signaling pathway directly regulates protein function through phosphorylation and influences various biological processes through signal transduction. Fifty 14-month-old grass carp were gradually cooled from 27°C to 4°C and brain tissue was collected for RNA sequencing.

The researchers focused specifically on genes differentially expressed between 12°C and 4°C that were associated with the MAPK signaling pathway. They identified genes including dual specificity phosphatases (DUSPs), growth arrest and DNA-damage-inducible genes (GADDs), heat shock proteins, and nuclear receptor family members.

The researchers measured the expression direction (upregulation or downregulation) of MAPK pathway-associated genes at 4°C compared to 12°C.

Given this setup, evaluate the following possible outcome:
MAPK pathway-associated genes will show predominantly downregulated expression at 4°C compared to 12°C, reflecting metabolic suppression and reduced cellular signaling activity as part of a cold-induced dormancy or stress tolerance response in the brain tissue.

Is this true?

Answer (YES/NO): NO